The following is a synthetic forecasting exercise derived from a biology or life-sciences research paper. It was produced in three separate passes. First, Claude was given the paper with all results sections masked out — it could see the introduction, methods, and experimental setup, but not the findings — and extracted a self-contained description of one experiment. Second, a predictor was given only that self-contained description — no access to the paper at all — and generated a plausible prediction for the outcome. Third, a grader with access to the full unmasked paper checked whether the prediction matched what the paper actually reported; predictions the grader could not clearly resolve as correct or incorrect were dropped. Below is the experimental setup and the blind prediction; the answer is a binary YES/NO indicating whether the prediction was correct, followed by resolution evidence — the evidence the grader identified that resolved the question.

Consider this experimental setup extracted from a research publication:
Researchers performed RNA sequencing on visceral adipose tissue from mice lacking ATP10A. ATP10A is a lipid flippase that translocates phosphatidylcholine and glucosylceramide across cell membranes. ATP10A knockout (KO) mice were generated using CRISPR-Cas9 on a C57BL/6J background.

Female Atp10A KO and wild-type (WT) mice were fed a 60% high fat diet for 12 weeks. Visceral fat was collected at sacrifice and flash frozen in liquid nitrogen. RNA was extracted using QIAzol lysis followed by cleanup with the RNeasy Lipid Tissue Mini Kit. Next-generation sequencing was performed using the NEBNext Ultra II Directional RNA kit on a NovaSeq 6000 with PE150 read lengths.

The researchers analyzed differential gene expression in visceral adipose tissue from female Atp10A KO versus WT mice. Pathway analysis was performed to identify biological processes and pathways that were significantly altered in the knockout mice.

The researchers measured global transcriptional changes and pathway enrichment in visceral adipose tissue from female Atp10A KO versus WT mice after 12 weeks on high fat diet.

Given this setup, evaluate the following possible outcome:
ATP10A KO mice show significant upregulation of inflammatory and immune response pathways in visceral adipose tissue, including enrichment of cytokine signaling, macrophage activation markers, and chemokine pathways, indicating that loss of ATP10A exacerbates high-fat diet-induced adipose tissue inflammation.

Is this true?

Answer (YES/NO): NO